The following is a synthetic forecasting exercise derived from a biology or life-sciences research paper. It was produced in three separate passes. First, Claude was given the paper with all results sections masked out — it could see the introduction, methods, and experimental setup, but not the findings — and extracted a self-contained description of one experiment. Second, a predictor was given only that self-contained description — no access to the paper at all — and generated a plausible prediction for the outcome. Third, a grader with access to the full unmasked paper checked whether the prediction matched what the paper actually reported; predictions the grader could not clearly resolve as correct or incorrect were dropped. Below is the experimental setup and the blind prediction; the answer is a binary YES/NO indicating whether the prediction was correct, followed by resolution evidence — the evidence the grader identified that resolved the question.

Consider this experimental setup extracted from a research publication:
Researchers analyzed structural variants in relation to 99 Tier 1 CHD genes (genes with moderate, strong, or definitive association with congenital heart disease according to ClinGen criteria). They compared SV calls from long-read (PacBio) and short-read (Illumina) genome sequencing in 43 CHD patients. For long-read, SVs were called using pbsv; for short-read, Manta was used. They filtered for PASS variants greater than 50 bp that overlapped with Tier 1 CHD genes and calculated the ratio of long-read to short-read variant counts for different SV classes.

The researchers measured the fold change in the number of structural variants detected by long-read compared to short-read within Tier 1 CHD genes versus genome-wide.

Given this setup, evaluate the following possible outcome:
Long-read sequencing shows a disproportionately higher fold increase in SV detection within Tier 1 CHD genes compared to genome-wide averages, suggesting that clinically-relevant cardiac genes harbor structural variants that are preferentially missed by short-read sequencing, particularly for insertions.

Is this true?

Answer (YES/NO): NO